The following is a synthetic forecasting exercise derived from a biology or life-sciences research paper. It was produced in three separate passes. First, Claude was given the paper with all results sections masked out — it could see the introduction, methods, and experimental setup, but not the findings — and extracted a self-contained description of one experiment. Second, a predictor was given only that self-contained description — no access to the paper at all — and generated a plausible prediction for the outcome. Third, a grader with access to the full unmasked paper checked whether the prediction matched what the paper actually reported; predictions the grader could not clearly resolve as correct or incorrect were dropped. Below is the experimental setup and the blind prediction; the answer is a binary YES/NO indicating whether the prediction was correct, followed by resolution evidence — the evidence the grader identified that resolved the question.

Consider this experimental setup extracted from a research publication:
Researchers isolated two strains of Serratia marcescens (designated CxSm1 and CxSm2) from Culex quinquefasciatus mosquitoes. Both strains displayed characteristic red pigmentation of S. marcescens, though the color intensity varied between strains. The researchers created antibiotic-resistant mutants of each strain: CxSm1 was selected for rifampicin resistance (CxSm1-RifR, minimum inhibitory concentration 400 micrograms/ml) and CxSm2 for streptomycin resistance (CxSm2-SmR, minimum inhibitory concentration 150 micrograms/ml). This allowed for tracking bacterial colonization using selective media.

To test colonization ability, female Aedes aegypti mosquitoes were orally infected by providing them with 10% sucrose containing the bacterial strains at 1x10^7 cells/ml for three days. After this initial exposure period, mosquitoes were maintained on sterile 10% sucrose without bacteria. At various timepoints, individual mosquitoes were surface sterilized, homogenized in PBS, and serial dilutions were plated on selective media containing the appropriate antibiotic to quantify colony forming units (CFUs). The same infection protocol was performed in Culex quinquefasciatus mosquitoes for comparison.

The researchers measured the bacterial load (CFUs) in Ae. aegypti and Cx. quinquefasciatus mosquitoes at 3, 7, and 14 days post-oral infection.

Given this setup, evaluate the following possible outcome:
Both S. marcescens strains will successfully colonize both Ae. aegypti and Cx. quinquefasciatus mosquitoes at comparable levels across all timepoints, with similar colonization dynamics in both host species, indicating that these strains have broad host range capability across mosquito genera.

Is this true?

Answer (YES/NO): NO